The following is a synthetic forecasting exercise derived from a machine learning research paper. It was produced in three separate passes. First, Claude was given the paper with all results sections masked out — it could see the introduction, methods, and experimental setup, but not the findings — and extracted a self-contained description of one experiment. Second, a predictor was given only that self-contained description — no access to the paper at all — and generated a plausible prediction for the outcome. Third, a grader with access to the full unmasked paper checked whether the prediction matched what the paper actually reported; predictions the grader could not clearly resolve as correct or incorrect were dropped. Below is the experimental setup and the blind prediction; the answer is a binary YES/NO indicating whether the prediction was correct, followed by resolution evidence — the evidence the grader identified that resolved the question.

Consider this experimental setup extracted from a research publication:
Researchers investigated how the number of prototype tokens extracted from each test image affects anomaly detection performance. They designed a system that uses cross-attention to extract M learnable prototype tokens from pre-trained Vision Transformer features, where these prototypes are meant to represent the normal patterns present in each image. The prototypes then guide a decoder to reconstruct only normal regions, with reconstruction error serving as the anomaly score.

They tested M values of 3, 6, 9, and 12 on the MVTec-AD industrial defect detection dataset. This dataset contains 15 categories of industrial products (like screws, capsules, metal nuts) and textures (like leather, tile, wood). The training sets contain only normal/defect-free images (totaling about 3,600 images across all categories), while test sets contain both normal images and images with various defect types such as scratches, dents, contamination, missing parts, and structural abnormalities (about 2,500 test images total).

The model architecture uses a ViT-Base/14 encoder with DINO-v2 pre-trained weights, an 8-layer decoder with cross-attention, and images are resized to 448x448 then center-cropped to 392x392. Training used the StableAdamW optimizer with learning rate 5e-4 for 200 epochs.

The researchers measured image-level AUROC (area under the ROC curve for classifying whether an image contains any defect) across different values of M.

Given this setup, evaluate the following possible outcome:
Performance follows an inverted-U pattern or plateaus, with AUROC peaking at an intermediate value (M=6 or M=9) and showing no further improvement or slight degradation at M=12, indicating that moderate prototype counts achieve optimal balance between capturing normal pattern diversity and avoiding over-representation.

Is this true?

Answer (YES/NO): YES